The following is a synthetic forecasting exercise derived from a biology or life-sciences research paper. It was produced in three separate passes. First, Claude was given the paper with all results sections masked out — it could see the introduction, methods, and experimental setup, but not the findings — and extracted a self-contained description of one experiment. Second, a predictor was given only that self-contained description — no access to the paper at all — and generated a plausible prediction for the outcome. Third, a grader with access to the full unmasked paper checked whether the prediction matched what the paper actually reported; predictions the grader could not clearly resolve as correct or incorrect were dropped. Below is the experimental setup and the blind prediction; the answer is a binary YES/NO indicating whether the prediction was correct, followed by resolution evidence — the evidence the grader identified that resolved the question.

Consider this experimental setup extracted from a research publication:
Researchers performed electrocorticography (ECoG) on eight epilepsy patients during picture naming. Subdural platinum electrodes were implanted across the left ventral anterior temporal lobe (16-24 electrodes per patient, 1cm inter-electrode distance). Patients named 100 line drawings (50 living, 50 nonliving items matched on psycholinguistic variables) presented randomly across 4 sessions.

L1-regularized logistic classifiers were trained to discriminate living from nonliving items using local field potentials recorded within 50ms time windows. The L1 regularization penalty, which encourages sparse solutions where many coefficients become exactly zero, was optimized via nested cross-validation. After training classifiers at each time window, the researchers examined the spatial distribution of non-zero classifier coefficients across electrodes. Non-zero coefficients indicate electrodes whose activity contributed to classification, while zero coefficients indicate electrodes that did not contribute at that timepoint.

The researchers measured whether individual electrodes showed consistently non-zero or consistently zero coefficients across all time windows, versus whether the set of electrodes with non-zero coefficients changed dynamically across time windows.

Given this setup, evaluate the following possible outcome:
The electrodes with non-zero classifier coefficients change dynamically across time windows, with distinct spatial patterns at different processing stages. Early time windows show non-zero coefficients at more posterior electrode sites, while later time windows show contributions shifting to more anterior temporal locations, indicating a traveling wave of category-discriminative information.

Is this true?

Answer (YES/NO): NO